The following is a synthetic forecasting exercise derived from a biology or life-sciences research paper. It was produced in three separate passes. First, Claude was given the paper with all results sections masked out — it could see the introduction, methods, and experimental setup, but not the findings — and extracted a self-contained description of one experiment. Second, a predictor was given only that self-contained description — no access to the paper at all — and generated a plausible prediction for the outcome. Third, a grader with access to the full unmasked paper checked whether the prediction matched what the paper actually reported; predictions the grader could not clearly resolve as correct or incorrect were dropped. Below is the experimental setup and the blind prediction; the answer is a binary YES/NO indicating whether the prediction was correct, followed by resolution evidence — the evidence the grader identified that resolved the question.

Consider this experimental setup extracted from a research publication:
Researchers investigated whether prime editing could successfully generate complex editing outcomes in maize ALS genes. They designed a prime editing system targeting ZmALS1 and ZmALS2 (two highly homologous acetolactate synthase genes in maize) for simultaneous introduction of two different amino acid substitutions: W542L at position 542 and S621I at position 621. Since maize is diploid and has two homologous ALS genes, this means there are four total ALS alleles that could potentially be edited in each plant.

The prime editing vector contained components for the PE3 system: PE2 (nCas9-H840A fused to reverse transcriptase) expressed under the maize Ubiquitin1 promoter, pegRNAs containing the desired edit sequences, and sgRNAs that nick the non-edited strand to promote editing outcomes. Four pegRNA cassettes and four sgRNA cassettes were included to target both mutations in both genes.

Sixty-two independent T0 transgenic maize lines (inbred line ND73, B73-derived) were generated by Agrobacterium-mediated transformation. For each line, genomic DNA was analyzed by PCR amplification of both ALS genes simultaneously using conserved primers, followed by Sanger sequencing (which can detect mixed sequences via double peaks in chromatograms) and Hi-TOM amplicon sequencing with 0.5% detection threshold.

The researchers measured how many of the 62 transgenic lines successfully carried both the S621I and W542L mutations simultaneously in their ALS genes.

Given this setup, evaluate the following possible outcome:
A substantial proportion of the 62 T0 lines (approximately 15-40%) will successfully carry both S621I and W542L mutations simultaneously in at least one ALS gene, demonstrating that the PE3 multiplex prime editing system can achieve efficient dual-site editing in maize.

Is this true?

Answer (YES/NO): NO